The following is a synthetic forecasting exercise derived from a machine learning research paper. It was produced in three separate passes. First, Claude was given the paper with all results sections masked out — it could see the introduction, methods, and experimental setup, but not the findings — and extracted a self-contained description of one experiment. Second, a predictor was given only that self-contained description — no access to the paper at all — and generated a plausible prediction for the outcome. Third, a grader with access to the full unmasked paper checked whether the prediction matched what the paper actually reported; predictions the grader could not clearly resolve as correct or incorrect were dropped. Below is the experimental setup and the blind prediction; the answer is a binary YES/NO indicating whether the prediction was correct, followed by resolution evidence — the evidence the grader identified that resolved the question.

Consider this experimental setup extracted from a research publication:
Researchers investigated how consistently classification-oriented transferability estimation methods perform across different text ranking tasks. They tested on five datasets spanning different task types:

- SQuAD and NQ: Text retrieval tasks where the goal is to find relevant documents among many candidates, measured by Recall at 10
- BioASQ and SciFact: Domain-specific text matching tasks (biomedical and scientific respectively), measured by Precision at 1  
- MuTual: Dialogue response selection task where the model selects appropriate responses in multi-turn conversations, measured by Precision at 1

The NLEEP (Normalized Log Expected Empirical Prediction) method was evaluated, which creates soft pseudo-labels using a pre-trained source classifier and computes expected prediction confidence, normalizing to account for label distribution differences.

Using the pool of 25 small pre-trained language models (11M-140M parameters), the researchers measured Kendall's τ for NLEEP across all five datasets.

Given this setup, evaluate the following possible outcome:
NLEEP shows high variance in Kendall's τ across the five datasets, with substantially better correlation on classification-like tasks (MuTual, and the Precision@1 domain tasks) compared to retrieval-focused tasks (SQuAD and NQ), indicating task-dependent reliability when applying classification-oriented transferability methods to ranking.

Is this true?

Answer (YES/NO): NO